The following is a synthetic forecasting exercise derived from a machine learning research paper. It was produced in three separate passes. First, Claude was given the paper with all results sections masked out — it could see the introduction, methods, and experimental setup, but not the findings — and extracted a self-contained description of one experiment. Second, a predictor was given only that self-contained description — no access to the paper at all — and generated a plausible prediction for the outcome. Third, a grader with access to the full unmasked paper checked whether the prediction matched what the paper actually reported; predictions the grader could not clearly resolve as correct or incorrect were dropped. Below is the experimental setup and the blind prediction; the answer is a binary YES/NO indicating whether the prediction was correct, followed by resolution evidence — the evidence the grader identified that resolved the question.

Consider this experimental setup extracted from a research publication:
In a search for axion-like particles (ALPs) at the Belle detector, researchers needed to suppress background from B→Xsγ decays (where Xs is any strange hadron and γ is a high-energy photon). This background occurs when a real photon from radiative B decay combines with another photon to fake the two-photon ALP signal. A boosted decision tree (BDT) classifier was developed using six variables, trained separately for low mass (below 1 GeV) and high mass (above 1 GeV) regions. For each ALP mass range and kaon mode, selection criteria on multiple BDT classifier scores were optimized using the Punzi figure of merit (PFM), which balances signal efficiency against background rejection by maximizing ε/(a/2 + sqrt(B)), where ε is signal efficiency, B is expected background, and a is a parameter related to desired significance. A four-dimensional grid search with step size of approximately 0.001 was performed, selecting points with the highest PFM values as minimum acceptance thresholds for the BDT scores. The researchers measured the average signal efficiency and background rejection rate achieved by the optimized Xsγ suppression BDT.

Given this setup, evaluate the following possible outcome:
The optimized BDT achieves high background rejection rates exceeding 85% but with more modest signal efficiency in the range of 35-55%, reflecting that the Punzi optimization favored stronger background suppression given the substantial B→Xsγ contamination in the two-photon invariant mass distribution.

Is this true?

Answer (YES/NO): NO